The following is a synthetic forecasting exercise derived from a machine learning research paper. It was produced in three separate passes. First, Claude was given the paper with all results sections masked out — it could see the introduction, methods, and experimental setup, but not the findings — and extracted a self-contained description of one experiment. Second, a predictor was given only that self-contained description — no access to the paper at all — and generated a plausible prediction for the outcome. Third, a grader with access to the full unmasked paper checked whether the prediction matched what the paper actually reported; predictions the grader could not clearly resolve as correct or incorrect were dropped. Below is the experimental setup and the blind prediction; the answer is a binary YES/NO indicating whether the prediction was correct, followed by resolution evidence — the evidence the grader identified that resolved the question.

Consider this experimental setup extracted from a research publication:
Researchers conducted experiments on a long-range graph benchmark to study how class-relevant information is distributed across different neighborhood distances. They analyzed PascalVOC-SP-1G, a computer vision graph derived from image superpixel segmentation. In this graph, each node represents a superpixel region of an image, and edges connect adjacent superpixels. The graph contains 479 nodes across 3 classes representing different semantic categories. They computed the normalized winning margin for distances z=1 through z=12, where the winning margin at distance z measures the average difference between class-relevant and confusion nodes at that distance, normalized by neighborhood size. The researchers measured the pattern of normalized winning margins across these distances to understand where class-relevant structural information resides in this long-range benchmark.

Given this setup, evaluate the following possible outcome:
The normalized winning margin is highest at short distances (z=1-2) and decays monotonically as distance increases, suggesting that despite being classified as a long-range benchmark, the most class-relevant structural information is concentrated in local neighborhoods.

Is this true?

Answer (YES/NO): NO